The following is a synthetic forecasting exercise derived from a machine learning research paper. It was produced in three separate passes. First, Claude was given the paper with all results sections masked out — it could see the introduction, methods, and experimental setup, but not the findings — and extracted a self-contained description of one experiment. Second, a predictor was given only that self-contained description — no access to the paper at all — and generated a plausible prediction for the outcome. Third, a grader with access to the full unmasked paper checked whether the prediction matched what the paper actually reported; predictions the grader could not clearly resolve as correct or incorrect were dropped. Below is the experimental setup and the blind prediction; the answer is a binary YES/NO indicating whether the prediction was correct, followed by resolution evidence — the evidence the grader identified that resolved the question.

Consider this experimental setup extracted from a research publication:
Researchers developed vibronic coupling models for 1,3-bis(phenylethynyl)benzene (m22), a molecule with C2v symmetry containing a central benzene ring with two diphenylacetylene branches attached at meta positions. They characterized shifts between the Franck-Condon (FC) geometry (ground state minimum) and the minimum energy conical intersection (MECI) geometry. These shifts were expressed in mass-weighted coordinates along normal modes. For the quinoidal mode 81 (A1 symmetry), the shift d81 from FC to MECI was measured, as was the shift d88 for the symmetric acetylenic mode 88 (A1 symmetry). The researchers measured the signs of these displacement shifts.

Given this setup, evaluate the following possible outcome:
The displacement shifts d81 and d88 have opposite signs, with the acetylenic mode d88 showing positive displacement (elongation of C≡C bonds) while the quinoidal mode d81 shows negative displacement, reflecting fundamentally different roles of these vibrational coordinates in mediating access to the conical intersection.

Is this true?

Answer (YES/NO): YES